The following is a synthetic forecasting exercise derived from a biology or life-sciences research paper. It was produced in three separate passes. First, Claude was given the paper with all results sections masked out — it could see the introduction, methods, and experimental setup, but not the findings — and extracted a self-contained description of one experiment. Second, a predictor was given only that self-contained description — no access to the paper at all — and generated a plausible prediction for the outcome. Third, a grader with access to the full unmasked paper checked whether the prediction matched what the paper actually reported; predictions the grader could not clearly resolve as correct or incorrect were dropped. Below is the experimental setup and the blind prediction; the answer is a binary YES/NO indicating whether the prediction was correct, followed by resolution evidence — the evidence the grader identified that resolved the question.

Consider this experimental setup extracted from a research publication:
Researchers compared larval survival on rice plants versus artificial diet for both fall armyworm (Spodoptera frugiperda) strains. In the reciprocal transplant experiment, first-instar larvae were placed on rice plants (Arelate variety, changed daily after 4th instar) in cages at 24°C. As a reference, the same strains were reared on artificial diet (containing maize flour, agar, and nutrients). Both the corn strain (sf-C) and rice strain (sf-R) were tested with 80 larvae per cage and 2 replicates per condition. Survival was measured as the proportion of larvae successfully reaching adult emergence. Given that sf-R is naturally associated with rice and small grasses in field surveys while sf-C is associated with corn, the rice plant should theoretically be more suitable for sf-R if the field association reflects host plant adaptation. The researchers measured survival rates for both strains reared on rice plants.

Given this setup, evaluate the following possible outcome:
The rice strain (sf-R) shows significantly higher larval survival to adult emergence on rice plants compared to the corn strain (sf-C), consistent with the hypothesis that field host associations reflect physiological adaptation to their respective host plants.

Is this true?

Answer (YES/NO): NO